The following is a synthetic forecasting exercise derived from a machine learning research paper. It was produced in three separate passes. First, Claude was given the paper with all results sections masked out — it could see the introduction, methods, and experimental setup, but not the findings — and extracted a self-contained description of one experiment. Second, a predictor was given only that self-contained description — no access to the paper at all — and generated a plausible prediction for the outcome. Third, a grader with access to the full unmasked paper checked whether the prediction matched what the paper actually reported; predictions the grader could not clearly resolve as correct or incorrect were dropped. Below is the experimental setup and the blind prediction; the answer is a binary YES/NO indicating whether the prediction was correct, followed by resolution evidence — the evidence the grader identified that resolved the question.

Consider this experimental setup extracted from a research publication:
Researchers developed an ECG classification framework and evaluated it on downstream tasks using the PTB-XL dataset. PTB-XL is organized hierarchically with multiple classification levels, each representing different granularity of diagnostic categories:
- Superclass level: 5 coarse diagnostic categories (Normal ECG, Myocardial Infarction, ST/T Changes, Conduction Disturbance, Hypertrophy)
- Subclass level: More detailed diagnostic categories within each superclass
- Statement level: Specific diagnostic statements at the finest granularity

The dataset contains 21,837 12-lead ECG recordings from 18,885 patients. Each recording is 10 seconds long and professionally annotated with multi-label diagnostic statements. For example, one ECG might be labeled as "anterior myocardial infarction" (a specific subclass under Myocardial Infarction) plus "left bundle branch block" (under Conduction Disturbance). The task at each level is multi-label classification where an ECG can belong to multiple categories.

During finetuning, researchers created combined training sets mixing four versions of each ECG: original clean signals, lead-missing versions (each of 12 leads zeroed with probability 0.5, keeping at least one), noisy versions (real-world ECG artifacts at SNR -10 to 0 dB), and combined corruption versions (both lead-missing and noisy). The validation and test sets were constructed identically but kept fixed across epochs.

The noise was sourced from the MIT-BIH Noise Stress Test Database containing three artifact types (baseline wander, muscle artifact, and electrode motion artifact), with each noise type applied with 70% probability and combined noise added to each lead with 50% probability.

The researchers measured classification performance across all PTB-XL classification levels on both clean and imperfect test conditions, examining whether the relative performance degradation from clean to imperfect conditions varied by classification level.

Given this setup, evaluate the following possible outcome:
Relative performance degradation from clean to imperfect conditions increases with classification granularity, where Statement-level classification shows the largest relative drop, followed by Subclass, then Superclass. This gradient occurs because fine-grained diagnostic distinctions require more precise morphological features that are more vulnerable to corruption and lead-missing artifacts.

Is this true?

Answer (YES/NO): NO